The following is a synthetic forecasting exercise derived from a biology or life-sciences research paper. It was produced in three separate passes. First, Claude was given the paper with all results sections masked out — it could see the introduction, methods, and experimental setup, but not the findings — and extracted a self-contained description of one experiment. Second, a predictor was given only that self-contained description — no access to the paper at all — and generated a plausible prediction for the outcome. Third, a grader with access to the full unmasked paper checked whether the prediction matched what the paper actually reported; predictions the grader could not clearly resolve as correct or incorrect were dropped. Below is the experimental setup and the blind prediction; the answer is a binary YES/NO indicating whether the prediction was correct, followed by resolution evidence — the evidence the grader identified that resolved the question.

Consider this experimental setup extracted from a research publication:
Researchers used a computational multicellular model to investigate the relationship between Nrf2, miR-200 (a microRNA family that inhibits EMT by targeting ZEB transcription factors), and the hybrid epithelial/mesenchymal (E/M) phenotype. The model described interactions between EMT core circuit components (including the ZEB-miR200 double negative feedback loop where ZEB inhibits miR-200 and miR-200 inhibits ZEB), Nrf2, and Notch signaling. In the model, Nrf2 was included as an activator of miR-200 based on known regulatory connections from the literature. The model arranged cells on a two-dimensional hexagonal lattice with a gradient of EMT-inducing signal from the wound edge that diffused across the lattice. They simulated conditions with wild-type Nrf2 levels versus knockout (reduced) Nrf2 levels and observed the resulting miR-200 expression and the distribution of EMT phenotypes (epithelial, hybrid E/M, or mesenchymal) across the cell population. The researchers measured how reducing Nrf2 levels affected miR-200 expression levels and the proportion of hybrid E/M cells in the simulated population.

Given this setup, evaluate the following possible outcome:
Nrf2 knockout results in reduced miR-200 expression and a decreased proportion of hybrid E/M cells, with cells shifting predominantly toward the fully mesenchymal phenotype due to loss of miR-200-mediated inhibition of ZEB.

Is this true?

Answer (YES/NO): YES